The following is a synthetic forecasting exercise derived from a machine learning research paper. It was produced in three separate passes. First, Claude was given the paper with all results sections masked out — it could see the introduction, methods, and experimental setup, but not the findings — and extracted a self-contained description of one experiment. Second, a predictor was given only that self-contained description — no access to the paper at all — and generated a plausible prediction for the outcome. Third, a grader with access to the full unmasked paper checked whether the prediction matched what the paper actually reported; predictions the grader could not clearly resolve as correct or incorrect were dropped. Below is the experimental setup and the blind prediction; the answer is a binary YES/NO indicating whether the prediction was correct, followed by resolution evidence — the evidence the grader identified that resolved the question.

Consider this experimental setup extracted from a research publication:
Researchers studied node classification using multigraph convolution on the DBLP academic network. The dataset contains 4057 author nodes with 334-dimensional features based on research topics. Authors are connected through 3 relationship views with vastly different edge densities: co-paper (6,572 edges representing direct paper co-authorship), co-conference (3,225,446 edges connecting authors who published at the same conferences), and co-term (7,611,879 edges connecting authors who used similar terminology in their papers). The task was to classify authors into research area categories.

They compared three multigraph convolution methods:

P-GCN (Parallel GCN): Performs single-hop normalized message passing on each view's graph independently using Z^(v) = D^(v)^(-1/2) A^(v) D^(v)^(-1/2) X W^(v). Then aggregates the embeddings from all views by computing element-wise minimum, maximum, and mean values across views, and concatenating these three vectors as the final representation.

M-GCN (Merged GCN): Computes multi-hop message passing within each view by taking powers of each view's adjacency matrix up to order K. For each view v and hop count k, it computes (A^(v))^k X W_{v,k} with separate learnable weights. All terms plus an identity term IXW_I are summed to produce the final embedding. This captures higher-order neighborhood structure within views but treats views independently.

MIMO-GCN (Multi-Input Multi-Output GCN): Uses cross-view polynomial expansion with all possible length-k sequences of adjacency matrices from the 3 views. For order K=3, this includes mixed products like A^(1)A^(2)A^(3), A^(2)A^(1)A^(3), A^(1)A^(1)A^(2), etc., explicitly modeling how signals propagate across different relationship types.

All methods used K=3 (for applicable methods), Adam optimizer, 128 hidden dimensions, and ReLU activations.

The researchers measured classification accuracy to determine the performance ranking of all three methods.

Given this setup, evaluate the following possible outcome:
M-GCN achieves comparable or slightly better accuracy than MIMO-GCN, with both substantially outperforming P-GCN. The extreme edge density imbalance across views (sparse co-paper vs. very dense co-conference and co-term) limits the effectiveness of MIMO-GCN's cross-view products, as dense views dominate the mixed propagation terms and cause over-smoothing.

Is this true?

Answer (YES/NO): YES